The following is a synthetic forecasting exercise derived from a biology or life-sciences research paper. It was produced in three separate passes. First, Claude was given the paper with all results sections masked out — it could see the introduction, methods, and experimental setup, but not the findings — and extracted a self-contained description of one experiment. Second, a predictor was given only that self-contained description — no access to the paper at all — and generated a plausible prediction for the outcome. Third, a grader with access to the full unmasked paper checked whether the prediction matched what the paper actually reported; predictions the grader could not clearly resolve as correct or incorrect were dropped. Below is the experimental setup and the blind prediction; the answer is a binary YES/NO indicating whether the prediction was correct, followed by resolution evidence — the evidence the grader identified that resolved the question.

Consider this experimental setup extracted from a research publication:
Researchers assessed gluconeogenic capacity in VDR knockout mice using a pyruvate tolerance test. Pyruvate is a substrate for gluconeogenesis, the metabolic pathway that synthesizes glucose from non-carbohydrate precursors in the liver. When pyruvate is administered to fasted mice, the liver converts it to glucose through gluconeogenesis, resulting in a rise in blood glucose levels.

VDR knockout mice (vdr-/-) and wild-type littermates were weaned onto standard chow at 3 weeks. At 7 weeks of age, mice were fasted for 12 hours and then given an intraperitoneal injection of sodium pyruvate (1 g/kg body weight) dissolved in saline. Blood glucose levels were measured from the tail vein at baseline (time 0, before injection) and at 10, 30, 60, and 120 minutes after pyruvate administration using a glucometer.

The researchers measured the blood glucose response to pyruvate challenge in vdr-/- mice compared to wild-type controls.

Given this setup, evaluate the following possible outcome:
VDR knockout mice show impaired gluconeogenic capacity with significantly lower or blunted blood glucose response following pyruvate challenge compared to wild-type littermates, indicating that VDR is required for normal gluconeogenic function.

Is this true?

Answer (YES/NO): NO